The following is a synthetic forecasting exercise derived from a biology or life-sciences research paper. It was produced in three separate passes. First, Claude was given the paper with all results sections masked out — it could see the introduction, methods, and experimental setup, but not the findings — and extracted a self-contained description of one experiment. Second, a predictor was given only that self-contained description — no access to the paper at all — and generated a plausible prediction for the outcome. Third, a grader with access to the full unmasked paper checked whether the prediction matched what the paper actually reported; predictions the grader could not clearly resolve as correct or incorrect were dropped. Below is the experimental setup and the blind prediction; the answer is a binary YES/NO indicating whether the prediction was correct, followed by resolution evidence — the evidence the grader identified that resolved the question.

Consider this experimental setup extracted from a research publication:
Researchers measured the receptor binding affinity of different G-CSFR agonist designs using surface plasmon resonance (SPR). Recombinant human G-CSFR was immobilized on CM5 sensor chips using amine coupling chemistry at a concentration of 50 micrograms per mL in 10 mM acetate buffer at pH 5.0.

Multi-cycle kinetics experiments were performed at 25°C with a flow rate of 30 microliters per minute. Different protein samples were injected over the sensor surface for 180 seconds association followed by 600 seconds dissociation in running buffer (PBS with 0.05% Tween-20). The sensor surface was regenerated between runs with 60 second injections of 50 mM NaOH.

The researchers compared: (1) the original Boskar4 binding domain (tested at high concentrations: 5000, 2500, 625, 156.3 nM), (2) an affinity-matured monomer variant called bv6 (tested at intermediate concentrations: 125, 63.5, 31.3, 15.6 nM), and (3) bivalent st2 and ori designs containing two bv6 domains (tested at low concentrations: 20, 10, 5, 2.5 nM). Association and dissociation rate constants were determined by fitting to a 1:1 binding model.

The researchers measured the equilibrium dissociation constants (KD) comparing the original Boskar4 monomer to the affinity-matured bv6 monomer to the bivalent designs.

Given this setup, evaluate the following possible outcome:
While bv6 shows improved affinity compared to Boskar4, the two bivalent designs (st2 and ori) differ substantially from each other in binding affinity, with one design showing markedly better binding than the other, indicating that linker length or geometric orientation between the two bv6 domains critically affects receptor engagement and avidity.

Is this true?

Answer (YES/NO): NO